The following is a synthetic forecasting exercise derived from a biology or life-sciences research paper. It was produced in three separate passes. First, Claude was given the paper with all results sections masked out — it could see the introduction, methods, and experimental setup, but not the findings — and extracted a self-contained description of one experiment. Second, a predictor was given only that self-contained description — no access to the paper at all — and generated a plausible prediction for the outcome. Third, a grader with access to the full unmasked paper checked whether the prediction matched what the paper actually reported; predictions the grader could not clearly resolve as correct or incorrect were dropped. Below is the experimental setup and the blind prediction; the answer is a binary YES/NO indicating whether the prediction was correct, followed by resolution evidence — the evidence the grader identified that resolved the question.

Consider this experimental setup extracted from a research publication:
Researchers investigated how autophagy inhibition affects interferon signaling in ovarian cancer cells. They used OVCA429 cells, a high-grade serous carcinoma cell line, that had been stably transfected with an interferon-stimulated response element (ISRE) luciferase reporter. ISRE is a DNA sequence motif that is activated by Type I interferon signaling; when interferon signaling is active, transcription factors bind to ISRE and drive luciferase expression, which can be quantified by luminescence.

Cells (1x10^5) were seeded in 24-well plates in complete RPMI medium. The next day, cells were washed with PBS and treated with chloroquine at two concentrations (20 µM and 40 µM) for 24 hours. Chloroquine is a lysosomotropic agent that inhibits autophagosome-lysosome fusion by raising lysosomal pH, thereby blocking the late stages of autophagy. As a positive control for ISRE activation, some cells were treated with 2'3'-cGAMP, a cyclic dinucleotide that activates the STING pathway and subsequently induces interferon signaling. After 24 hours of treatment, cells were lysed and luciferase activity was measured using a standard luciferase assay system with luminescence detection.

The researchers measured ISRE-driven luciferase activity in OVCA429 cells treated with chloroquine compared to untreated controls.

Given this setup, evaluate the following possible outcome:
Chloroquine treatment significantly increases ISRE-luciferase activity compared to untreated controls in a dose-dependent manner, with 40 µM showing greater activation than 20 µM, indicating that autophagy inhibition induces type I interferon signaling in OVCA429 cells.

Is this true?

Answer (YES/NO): NO